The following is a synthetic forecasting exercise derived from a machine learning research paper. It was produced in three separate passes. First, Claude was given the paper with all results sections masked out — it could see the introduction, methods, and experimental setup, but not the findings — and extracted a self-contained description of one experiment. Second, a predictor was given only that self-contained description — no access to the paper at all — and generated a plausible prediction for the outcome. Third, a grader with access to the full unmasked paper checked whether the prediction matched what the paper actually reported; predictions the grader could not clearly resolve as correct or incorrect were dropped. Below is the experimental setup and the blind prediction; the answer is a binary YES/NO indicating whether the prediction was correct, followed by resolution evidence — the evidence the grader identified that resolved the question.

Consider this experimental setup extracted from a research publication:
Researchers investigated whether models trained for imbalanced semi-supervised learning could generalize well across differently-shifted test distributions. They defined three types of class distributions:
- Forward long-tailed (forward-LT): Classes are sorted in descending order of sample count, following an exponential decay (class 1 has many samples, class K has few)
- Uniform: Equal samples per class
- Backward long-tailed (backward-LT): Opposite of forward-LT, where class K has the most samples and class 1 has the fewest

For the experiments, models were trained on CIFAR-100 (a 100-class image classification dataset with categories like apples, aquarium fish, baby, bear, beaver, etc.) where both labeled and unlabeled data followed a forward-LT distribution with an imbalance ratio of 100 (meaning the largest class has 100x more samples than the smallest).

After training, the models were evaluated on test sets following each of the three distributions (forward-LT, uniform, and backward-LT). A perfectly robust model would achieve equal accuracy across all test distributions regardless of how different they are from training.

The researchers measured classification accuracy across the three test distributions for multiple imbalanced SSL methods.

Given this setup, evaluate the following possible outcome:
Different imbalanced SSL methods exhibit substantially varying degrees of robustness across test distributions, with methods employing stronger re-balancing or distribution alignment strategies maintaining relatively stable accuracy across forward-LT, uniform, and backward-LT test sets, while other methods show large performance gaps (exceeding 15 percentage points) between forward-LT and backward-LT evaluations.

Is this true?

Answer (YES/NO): YES